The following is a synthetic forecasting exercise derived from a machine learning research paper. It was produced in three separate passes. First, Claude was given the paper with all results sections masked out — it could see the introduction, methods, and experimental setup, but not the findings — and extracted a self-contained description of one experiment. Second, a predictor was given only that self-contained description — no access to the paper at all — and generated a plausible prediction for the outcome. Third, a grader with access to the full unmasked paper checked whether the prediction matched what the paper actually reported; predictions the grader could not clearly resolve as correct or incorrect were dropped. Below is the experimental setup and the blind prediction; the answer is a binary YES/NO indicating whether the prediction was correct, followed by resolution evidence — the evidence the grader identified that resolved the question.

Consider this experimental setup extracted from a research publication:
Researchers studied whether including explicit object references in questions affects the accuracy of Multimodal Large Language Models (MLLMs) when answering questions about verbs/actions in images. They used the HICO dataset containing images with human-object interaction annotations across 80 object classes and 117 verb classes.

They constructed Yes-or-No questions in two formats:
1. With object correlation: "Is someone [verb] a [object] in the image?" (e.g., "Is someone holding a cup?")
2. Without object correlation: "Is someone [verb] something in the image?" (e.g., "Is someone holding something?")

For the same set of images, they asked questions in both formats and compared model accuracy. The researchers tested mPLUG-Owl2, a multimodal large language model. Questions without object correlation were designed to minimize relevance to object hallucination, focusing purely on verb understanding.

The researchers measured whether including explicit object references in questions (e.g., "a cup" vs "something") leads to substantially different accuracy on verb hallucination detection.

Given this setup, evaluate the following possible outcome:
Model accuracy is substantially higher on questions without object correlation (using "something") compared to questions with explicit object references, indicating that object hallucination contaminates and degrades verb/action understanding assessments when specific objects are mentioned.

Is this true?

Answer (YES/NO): NO